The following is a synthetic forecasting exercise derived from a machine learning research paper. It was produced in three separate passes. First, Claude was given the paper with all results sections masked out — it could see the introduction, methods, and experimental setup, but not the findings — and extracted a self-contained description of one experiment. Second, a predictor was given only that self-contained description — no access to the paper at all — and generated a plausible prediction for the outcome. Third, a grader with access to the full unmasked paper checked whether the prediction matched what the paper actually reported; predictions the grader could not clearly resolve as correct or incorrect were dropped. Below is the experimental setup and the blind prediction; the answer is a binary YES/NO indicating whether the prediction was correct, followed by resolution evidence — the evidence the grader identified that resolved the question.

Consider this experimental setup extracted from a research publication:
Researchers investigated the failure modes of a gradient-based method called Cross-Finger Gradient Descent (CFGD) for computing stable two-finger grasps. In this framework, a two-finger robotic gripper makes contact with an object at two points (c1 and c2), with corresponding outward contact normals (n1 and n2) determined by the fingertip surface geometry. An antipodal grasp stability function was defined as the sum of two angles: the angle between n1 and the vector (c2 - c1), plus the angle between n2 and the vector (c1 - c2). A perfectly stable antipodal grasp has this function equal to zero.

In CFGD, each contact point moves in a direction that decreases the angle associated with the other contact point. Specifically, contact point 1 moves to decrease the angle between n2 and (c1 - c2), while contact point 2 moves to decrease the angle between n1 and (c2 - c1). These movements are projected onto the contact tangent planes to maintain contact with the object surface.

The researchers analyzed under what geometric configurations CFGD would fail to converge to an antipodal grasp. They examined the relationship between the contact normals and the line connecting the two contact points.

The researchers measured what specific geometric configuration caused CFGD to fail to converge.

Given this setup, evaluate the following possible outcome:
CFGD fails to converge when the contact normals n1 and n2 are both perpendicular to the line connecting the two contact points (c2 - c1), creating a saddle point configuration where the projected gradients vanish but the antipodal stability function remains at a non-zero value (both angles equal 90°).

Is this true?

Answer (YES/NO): YES